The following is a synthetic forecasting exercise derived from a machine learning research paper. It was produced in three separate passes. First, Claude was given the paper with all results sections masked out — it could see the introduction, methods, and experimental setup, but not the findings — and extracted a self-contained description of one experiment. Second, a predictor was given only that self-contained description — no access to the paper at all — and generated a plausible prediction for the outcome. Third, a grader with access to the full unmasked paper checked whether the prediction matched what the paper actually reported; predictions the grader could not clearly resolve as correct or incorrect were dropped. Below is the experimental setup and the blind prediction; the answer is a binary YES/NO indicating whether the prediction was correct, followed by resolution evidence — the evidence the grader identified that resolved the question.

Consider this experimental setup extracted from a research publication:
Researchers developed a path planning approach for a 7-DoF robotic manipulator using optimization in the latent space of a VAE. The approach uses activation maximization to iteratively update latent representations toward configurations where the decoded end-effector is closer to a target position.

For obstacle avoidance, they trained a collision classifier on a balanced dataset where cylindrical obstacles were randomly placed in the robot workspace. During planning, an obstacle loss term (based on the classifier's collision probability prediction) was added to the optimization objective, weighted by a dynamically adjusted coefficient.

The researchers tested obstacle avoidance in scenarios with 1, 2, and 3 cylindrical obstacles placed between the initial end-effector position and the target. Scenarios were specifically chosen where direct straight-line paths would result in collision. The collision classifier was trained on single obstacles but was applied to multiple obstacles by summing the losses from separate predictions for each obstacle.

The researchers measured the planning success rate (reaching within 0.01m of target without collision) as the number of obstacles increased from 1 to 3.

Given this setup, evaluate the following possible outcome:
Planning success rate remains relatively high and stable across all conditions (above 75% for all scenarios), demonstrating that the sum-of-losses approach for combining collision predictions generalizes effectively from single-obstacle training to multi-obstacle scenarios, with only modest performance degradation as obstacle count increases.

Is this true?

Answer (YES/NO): NO